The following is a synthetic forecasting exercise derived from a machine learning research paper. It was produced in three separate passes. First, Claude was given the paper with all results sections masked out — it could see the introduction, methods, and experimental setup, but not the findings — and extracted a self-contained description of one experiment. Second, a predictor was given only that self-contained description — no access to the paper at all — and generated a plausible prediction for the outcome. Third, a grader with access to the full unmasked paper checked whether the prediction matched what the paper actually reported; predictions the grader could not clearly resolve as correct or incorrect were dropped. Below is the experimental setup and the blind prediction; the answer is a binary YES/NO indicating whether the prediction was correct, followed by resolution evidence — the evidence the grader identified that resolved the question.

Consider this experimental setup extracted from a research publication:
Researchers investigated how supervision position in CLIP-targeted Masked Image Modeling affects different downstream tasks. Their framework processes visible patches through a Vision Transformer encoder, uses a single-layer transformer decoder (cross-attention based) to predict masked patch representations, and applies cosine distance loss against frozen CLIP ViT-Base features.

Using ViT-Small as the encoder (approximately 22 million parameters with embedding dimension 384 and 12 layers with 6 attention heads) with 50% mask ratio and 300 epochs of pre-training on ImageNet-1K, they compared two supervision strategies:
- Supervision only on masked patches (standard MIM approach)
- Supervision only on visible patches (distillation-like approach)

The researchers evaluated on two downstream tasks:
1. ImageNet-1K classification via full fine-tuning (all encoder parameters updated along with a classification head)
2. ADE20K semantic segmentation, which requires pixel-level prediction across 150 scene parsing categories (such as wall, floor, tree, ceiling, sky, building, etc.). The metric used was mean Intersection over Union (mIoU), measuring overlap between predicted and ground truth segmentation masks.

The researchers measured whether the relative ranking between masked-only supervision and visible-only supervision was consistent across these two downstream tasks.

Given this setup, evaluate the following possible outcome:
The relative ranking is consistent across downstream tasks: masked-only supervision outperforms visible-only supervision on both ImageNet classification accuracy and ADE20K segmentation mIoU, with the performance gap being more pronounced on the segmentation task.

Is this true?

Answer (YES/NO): NO